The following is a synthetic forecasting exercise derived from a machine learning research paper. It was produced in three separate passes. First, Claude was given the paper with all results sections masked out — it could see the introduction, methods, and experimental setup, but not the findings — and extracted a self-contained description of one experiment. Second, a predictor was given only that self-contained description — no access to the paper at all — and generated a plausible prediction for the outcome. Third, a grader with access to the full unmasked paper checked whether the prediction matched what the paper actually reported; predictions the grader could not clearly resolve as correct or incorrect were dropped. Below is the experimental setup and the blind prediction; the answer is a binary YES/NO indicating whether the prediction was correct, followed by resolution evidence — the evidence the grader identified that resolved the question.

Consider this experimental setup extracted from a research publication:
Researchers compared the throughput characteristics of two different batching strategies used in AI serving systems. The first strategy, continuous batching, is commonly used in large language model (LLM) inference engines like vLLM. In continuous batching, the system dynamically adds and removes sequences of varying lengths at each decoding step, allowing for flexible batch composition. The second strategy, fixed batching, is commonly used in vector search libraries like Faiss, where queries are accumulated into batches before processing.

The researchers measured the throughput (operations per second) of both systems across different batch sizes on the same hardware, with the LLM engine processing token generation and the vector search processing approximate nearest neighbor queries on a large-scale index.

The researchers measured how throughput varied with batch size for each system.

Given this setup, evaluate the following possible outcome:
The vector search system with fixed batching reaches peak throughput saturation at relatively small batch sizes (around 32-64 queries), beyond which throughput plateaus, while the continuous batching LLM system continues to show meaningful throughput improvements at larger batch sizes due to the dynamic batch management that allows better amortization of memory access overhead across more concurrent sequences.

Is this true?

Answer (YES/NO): NO